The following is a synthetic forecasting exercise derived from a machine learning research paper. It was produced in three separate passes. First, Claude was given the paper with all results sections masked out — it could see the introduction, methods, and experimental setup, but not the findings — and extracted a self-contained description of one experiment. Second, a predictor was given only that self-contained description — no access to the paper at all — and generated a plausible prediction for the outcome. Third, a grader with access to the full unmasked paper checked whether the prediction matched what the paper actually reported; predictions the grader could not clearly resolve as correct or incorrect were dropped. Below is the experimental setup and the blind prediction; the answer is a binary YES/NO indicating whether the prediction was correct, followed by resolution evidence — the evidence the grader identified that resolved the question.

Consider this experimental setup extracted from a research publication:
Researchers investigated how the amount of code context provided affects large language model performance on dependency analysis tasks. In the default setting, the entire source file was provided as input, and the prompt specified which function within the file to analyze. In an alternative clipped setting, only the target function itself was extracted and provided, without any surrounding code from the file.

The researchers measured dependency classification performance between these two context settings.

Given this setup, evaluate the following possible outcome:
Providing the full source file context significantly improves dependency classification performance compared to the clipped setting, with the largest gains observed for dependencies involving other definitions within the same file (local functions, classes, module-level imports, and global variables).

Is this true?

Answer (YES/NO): NO